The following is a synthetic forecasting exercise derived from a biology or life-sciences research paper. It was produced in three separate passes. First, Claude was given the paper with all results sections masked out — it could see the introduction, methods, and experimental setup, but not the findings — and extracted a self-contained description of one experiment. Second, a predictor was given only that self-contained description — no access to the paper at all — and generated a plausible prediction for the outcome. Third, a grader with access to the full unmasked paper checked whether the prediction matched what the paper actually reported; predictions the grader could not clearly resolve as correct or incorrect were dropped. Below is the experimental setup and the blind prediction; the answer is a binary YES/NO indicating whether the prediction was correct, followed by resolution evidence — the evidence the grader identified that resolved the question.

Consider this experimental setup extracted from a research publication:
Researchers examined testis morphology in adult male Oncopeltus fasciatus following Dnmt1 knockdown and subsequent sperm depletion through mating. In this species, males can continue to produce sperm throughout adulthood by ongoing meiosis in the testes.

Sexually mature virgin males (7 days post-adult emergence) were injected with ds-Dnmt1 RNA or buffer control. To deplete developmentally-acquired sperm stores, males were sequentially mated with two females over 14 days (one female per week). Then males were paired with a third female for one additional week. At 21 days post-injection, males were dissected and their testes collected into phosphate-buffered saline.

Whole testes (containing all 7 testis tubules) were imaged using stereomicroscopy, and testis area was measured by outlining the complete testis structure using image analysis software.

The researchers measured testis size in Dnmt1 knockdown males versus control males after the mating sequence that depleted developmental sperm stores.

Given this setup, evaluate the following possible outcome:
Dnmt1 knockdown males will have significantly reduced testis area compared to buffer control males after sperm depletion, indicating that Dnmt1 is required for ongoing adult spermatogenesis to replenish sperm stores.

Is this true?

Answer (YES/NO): YES